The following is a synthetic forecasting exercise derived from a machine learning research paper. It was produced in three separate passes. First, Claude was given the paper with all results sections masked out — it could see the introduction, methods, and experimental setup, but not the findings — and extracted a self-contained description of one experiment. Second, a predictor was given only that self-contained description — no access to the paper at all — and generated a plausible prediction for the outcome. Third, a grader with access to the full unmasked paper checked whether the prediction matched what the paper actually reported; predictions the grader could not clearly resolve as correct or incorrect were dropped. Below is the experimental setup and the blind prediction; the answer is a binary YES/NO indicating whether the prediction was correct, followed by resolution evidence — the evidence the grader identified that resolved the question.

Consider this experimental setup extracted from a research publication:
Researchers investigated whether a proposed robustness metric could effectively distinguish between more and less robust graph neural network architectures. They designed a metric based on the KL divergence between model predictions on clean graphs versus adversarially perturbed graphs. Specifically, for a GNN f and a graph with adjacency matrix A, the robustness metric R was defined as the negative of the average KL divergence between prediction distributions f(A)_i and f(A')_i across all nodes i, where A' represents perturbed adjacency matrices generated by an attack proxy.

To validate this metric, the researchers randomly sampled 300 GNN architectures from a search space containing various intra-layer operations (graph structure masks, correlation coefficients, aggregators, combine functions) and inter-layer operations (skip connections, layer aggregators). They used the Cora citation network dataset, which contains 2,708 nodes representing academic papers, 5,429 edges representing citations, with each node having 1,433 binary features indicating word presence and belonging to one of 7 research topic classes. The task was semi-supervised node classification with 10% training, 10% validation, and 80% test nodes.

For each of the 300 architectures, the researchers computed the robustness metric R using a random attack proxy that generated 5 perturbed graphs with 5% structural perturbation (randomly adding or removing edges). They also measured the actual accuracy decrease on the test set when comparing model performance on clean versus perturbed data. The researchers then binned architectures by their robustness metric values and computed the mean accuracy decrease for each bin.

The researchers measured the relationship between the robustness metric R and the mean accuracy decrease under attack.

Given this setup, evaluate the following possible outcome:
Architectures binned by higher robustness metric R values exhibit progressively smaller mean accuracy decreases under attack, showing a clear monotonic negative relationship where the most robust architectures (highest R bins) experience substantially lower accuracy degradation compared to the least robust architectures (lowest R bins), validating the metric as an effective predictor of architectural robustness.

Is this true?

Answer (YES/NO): YES